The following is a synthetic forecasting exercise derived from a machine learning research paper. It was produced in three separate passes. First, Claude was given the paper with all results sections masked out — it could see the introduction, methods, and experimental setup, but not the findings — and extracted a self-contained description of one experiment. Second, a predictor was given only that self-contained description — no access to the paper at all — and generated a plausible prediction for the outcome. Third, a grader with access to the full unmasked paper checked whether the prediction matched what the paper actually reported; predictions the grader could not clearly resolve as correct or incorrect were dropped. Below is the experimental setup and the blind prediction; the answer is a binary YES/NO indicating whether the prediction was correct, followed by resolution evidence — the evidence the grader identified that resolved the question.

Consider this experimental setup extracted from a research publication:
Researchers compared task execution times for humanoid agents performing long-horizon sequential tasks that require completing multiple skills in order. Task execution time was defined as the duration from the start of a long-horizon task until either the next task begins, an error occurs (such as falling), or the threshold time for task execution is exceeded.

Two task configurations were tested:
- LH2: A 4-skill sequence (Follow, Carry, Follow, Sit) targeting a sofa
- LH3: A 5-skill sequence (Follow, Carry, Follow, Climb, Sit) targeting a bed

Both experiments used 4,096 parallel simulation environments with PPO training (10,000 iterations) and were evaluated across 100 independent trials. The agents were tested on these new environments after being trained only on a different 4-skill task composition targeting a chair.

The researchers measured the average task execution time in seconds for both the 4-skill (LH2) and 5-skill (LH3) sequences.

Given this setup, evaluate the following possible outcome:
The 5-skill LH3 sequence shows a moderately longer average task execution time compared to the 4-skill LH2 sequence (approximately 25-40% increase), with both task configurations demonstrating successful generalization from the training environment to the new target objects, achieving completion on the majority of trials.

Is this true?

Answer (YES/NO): NO